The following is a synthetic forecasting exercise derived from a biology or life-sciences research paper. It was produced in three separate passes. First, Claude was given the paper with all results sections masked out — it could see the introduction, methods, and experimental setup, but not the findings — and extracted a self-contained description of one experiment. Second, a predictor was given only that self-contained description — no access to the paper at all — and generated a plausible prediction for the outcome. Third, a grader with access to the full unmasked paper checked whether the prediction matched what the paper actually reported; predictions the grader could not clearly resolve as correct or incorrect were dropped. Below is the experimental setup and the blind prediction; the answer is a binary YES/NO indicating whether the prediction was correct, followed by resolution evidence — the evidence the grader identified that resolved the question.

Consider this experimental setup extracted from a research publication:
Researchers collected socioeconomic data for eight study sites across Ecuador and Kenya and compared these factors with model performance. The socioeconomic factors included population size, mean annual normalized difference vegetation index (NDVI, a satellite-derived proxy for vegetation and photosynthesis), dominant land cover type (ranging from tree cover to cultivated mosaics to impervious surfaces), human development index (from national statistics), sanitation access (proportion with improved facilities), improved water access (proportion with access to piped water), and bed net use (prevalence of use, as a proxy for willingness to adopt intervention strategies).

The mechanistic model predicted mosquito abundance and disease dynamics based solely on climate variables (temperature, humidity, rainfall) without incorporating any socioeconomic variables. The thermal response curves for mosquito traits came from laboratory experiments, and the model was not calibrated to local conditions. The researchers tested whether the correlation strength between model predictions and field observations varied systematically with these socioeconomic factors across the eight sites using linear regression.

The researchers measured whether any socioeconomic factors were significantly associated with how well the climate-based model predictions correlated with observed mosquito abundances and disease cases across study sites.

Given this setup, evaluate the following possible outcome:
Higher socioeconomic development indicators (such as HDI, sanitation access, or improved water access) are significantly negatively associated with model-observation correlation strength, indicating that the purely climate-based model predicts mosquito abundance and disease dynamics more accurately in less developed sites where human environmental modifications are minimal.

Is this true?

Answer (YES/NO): NO